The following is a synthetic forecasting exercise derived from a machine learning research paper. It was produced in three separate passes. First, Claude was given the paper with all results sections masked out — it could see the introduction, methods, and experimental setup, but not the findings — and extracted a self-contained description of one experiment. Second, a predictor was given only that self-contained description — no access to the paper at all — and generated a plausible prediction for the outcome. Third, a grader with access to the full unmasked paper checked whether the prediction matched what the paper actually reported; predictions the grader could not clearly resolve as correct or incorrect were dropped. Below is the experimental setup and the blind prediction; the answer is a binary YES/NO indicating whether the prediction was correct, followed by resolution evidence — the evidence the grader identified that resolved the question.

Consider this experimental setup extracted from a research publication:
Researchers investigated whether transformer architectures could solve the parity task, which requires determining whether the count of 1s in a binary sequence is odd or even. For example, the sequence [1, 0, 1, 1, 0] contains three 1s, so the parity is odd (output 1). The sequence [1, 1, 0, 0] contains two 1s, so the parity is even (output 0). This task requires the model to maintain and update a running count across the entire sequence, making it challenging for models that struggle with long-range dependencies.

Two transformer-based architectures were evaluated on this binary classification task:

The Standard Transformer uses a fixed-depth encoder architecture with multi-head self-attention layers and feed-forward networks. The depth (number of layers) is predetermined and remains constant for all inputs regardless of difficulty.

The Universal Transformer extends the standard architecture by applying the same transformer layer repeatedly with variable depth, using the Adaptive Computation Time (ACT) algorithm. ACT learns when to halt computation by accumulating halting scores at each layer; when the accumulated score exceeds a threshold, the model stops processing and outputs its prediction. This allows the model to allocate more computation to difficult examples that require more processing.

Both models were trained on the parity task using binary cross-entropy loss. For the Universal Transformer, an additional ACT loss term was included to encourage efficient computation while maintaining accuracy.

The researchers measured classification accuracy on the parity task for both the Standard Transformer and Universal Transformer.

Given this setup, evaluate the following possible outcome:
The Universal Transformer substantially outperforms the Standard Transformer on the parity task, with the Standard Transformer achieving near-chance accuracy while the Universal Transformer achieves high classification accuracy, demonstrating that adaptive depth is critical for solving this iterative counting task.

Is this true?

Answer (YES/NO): NO